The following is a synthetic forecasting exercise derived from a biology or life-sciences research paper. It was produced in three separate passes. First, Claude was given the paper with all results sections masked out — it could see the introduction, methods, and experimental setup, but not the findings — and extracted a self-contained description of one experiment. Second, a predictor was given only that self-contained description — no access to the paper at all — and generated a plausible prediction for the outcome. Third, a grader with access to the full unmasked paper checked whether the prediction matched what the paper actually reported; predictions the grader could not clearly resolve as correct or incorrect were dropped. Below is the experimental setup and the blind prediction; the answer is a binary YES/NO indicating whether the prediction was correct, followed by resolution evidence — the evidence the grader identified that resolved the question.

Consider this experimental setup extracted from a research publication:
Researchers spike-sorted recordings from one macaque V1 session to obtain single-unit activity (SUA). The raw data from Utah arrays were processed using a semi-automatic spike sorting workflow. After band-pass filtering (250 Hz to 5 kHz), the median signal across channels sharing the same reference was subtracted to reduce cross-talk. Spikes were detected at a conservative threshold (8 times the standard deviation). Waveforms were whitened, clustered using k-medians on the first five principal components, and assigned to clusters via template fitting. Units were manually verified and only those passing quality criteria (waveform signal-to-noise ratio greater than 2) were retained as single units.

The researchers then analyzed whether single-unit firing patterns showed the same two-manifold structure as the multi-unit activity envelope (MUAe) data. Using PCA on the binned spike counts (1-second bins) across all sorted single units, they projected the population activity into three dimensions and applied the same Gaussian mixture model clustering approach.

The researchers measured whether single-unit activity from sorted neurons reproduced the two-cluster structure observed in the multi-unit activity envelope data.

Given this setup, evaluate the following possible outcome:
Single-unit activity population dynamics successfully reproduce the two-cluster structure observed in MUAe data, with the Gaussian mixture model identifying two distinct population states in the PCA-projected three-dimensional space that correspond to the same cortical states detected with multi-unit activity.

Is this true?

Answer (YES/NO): YES